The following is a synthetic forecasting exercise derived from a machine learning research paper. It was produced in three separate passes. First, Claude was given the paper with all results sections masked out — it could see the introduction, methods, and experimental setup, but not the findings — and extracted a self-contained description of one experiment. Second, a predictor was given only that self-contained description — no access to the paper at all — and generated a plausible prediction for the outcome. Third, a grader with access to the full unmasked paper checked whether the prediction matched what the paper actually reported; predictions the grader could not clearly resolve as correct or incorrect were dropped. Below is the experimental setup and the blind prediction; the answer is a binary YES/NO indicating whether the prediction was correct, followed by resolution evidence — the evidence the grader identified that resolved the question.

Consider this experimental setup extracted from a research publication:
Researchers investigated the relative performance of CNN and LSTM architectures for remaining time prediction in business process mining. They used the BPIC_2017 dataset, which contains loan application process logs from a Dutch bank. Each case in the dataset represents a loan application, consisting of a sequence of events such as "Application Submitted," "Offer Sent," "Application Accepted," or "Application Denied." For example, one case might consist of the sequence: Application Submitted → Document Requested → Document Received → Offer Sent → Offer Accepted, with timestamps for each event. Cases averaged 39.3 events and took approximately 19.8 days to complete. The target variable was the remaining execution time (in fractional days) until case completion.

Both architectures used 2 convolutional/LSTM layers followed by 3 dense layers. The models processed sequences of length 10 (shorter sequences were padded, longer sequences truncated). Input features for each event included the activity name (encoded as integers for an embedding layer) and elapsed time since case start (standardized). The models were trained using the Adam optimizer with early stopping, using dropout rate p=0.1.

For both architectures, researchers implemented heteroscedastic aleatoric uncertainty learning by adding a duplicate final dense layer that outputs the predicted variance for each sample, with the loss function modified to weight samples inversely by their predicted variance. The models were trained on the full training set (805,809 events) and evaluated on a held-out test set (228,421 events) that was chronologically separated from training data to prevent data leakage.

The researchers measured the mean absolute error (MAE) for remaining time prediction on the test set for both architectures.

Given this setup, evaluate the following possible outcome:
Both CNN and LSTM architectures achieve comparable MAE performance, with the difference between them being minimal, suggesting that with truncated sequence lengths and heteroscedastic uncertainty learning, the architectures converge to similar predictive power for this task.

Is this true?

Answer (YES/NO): NO